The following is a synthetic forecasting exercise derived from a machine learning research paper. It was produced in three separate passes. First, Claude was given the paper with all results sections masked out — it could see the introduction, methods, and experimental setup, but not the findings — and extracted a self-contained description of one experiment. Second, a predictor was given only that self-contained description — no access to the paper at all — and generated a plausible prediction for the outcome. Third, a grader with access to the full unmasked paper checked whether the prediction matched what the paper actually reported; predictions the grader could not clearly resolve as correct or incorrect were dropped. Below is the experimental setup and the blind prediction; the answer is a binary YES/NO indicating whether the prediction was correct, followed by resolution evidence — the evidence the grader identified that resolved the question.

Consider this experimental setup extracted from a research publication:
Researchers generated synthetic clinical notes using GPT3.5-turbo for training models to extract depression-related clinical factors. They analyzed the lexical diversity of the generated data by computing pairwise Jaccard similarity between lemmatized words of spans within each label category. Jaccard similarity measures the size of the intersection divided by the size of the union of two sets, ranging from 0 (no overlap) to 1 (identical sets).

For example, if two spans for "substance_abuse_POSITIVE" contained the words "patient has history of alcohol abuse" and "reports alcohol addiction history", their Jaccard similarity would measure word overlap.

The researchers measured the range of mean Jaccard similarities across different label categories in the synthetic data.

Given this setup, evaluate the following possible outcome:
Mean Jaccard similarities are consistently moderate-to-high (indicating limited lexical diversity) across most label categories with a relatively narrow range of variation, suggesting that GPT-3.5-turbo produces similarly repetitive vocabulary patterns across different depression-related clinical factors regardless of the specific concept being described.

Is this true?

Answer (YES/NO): NO